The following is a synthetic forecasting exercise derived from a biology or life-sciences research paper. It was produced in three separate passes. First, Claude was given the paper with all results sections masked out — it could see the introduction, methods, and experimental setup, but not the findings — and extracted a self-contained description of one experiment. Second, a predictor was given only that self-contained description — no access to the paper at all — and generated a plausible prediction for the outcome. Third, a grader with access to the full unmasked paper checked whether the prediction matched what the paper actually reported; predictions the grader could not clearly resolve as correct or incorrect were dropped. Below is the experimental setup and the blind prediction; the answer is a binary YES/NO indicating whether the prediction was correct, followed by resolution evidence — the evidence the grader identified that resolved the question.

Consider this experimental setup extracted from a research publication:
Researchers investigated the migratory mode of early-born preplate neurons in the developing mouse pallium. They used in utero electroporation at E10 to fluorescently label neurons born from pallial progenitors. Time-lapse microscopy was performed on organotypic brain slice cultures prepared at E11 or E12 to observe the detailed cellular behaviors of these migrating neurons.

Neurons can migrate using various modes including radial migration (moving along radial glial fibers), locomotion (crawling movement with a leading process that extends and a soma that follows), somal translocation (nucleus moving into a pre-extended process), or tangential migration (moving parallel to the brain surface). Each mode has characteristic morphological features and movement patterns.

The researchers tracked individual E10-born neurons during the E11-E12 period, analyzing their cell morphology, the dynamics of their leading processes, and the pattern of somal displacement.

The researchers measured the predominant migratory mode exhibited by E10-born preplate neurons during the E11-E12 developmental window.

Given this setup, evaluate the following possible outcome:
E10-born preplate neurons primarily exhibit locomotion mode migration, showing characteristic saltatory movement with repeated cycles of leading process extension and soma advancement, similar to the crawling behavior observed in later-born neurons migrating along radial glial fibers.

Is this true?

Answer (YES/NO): NO